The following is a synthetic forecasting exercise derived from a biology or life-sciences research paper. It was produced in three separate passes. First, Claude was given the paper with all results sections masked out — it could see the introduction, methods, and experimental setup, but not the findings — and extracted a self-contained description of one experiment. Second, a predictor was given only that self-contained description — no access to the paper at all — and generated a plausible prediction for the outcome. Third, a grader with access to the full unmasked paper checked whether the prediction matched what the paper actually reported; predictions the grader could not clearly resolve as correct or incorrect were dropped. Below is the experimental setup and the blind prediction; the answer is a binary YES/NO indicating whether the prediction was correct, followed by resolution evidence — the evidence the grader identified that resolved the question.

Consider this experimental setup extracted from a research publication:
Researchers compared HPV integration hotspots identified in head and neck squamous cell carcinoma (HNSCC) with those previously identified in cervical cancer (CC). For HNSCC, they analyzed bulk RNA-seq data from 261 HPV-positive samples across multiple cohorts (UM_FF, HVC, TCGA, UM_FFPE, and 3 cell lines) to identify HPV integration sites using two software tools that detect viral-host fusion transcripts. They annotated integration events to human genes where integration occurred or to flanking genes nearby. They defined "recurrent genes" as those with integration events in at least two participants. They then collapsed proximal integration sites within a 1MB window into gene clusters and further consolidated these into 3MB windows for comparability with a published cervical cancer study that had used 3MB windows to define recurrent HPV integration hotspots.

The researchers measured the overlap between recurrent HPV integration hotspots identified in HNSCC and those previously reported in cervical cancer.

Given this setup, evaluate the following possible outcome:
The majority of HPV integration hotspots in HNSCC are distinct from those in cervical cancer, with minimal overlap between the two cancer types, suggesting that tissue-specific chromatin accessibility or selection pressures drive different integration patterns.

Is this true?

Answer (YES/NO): NO